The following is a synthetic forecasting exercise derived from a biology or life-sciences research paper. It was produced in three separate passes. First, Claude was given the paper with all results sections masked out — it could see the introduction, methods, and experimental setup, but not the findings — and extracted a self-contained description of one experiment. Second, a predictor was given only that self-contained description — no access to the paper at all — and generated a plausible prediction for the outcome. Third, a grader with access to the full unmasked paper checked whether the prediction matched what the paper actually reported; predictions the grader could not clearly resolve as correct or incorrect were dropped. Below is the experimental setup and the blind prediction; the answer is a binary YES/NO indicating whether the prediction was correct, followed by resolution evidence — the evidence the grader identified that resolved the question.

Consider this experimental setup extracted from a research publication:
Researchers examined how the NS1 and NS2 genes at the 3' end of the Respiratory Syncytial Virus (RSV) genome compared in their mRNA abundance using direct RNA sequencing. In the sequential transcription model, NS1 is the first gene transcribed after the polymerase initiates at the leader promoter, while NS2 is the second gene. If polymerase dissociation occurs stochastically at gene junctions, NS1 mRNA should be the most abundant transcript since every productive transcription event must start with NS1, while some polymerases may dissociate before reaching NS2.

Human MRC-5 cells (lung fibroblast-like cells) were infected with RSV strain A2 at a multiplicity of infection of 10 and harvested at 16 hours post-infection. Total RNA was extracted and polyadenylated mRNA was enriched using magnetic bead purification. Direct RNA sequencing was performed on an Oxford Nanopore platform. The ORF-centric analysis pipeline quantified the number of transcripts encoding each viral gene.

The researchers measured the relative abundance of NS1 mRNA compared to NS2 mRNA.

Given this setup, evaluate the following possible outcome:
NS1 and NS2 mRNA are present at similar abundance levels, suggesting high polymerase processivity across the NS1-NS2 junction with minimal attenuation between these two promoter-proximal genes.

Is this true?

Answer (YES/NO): NO